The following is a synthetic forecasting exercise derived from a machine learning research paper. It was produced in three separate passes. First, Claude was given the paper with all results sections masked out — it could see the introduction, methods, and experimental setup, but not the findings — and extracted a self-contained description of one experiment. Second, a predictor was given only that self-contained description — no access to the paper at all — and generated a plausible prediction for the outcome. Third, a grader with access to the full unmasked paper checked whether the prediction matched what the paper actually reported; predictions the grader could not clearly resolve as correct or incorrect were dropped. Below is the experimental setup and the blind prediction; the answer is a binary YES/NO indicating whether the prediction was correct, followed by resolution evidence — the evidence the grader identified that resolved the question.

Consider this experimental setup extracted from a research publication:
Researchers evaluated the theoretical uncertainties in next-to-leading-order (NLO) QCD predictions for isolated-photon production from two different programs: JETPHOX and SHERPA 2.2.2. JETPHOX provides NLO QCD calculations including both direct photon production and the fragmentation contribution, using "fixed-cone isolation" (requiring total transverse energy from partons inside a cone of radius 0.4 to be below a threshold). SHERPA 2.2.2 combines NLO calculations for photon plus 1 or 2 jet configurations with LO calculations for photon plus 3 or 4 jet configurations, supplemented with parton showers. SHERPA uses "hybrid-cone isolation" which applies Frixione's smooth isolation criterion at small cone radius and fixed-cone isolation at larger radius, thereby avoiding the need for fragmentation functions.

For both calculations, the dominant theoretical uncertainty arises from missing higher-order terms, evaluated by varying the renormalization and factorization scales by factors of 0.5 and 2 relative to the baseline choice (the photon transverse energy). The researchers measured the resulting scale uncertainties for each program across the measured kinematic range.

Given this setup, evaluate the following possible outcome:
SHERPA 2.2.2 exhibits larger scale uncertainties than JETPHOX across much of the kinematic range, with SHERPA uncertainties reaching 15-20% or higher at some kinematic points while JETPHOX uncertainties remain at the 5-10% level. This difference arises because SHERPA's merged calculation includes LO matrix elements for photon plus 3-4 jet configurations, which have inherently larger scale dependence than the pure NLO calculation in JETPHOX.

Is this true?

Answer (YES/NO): NO